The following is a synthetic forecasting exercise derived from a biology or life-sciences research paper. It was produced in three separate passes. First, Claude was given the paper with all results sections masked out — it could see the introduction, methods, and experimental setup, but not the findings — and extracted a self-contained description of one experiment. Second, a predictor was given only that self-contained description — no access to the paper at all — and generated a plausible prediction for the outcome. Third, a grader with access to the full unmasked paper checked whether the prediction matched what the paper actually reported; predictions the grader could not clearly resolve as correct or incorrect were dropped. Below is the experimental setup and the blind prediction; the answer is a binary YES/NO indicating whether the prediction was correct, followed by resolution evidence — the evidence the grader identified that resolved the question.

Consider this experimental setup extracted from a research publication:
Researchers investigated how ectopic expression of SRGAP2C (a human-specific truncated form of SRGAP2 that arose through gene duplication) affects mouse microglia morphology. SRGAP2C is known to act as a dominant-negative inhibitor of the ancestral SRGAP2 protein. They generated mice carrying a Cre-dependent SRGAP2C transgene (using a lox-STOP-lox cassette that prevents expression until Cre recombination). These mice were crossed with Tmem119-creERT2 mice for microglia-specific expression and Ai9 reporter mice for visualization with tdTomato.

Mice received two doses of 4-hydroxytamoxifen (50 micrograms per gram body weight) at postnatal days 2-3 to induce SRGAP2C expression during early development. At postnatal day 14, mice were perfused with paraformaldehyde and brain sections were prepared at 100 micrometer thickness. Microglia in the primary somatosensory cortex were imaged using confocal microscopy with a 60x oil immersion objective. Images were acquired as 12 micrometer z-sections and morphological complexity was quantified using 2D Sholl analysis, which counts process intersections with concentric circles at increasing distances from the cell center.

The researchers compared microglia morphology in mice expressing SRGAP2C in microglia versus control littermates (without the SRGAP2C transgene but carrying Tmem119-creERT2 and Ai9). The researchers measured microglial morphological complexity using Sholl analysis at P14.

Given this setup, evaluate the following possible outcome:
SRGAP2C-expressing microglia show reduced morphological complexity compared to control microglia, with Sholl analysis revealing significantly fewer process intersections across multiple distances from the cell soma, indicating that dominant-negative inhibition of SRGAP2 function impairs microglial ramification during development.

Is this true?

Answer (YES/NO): NO